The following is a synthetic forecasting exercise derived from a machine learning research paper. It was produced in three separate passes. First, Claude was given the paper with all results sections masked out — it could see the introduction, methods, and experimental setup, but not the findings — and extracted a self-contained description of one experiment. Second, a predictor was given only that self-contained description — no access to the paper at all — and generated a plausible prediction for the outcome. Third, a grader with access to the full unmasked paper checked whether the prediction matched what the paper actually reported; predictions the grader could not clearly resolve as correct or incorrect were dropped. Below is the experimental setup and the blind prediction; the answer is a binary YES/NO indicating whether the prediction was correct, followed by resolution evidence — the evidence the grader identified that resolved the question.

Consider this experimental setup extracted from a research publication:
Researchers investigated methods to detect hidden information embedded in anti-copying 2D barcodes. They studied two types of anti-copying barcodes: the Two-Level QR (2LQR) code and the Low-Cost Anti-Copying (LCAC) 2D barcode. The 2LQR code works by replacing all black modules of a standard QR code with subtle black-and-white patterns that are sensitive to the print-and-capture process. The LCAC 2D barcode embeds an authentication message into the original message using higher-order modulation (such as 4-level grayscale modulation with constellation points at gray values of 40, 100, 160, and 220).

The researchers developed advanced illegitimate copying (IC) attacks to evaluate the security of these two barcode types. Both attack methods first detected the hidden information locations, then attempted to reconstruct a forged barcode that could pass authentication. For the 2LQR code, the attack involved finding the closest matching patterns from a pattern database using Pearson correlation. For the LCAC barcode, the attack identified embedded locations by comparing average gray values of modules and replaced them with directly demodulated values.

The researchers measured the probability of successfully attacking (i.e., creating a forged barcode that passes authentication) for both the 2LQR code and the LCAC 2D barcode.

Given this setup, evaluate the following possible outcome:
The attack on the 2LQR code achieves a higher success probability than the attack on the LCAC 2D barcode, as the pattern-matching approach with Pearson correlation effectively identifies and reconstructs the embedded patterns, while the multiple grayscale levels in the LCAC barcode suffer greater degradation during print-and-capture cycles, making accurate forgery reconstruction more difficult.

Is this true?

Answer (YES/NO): NO